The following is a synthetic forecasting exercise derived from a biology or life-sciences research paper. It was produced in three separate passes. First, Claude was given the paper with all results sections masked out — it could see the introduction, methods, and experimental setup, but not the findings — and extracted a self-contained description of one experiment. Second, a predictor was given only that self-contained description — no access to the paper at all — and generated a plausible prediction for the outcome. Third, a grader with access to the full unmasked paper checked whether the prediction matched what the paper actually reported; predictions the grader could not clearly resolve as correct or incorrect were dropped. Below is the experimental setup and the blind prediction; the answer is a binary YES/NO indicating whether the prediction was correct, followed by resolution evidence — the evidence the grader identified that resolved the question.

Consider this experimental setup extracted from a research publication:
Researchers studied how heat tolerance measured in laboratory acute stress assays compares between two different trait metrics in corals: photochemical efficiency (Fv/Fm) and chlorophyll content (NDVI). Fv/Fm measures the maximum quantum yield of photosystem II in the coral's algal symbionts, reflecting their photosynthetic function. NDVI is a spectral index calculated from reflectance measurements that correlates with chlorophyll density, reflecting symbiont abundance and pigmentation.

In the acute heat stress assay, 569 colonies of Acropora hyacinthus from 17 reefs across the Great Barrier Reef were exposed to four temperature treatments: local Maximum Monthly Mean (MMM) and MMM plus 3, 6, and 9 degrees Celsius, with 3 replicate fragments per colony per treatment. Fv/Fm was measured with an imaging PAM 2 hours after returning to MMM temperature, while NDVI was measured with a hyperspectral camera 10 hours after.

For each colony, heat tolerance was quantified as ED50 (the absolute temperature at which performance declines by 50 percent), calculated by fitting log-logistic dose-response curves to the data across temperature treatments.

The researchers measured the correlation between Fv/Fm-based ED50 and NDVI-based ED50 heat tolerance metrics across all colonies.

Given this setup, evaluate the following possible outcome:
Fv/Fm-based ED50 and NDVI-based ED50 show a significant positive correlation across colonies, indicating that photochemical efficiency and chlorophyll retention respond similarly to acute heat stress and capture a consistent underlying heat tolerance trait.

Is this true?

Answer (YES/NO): NO